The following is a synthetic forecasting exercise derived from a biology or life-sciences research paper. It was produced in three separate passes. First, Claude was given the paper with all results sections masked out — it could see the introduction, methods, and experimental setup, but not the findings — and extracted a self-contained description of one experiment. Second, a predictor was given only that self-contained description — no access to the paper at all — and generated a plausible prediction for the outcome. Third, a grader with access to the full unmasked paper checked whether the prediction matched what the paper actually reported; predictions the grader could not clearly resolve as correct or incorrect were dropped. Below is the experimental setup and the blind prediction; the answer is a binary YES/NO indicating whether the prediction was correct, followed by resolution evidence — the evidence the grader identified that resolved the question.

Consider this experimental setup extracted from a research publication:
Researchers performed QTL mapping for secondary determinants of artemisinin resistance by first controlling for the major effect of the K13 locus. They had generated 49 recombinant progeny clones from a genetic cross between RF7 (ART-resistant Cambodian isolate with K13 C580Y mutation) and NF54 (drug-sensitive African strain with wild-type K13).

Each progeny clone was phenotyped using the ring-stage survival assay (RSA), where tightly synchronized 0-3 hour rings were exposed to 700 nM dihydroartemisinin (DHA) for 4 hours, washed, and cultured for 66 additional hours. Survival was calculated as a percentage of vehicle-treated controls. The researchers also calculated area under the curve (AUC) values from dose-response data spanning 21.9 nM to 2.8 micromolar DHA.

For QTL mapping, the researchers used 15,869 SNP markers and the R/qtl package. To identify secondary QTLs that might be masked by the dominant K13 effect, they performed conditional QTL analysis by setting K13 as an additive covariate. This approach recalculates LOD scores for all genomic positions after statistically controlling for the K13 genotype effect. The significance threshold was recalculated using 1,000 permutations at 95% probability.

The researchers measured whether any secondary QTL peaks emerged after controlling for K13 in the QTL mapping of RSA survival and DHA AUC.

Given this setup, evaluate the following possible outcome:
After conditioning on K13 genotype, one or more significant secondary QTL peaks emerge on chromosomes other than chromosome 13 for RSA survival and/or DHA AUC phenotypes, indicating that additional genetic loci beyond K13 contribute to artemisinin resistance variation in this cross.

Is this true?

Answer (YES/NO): YES